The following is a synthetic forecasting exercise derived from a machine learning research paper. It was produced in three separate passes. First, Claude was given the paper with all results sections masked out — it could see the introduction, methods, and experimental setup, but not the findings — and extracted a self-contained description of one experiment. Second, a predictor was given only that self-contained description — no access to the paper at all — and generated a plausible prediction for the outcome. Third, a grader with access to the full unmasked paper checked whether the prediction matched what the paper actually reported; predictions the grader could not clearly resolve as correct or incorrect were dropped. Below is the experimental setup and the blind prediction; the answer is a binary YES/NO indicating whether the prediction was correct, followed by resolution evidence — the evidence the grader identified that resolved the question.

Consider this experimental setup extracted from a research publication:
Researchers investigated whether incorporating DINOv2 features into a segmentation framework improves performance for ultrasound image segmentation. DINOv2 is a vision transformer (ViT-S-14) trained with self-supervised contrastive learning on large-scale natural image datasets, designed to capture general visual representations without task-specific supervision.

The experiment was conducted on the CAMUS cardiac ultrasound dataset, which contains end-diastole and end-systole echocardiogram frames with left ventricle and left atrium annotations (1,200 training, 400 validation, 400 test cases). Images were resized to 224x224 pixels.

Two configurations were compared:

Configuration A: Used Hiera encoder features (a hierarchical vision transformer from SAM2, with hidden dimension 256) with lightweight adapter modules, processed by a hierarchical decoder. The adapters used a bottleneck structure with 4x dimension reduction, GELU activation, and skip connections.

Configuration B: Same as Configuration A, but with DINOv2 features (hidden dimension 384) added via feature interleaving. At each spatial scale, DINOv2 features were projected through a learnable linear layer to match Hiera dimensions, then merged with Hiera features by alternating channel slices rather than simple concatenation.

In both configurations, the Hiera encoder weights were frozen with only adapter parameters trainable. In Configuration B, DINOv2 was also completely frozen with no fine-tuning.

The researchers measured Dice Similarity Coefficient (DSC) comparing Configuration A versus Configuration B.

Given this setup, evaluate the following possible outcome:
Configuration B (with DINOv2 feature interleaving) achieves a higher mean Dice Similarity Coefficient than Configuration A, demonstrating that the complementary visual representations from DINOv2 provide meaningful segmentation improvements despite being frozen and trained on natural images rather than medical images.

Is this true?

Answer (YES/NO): YES